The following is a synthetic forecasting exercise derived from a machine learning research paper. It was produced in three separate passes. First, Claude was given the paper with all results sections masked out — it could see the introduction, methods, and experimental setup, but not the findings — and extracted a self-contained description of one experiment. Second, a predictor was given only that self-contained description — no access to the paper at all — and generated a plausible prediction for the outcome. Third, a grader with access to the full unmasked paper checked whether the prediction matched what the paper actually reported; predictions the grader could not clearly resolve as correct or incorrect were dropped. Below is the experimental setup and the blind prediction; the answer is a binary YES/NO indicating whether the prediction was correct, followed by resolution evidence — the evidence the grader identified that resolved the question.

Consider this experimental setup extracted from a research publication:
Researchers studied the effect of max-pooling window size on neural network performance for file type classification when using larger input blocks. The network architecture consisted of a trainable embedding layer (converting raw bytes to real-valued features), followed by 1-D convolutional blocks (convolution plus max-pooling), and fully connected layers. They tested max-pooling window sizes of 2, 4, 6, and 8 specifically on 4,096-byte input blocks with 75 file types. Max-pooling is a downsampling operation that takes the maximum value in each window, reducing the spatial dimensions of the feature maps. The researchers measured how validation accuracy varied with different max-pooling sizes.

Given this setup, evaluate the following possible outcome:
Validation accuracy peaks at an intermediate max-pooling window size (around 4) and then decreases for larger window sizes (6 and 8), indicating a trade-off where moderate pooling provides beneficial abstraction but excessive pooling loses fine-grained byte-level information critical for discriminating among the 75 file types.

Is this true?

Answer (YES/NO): NO